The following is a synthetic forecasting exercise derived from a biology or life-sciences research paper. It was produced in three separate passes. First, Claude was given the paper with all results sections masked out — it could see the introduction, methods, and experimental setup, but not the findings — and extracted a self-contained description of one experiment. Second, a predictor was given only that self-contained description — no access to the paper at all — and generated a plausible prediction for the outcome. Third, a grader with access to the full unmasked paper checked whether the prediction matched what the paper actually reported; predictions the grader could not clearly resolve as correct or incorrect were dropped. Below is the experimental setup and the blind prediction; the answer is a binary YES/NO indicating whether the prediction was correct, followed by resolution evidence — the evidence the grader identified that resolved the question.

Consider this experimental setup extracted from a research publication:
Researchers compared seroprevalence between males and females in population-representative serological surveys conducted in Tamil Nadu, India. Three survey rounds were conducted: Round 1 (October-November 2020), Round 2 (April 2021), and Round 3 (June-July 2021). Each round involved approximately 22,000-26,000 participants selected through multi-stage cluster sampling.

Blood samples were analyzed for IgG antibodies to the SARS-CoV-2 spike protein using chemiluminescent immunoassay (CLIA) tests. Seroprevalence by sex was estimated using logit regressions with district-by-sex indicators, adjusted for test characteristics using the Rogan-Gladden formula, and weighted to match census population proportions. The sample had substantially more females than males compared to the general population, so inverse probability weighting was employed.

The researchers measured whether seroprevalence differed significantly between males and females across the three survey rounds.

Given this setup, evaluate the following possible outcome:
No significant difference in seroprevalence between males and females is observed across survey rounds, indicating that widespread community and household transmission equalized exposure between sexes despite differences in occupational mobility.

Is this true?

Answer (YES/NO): YES